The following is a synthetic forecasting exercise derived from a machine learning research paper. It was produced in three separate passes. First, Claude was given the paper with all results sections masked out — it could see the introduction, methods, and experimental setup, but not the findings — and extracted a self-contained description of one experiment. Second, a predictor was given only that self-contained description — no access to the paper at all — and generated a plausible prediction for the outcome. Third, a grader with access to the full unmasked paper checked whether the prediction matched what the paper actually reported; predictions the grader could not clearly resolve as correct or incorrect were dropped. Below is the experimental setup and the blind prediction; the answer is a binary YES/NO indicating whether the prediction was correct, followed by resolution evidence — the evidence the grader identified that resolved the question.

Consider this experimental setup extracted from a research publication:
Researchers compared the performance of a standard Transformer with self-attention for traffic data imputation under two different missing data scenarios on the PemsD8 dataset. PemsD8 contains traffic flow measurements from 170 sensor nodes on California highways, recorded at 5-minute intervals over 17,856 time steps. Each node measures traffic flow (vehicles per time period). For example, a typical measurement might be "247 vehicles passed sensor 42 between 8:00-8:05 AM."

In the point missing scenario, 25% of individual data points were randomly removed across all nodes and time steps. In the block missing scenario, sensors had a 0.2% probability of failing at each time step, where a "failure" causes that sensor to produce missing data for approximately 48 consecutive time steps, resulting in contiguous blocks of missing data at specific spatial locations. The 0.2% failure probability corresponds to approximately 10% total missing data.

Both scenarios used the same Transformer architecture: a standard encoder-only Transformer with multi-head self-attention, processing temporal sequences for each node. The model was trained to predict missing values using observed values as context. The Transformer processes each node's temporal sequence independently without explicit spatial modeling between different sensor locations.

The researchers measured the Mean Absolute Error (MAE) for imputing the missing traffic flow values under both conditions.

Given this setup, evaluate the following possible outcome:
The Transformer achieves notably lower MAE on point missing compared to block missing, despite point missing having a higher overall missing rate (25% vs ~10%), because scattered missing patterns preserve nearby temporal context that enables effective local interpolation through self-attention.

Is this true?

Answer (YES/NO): YES